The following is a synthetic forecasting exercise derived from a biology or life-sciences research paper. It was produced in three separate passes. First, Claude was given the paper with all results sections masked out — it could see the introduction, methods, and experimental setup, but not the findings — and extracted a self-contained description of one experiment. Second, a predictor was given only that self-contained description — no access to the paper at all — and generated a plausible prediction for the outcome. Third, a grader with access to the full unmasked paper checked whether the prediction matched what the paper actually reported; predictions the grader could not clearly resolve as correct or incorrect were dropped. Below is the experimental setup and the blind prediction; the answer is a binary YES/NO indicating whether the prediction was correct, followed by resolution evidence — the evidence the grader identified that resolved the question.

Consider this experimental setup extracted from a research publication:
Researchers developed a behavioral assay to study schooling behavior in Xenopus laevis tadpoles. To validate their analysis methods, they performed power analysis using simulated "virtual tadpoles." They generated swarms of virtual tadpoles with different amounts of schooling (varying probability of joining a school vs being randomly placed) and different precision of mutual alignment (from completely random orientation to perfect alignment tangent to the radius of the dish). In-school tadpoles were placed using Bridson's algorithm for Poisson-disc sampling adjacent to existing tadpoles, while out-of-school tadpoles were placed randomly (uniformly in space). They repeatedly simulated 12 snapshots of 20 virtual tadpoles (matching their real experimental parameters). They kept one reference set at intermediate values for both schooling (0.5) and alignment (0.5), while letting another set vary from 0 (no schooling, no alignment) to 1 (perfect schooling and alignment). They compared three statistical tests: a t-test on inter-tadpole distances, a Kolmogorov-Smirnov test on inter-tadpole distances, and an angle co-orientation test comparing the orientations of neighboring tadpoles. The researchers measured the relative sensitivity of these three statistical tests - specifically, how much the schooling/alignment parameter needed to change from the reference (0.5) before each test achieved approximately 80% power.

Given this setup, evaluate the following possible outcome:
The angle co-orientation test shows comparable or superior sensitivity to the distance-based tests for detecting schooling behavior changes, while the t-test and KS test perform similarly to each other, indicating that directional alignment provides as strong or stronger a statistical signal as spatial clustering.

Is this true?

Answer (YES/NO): YES